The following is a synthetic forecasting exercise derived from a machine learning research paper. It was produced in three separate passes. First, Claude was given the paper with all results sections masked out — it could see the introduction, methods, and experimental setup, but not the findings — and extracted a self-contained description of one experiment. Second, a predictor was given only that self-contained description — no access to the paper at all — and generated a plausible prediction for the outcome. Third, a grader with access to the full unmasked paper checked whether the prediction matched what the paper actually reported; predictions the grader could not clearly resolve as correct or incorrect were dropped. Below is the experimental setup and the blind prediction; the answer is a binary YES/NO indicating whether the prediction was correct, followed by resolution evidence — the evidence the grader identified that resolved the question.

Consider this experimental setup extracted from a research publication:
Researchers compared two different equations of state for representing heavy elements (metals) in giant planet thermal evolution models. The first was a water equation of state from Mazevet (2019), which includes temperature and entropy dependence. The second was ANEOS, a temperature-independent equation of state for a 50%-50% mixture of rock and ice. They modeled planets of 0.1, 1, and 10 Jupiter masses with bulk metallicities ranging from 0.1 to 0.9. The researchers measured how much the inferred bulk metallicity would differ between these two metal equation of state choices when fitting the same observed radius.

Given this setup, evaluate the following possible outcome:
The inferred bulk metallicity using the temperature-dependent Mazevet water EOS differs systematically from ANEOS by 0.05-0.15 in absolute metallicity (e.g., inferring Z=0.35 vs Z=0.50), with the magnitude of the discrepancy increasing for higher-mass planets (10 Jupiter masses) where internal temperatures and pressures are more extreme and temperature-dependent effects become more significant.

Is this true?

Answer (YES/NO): NO